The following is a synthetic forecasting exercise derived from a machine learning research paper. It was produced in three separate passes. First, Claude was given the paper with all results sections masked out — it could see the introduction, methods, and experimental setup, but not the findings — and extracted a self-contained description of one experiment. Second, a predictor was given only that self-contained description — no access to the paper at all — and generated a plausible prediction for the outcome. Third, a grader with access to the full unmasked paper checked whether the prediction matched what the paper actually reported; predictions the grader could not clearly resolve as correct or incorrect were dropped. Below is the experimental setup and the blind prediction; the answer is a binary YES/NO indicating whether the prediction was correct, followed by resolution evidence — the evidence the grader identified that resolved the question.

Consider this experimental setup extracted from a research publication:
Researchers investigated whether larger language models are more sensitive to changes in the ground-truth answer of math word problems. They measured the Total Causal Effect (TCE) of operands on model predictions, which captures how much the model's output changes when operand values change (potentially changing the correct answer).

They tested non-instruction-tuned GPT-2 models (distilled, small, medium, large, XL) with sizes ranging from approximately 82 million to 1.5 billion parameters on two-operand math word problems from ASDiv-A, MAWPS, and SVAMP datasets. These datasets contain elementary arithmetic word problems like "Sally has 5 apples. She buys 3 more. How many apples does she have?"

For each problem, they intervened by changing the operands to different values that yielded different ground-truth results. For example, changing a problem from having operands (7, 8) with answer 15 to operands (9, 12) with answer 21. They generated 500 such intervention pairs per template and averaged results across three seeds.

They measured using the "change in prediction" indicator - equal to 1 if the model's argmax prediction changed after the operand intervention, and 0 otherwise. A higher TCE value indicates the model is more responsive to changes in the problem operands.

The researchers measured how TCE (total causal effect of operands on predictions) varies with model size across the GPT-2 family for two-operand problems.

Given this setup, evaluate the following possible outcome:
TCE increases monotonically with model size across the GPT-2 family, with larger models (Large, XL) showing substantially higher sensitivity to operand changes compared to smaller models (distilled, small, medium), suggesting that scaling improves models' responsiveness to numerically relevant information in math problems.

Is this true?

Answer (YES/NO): NO